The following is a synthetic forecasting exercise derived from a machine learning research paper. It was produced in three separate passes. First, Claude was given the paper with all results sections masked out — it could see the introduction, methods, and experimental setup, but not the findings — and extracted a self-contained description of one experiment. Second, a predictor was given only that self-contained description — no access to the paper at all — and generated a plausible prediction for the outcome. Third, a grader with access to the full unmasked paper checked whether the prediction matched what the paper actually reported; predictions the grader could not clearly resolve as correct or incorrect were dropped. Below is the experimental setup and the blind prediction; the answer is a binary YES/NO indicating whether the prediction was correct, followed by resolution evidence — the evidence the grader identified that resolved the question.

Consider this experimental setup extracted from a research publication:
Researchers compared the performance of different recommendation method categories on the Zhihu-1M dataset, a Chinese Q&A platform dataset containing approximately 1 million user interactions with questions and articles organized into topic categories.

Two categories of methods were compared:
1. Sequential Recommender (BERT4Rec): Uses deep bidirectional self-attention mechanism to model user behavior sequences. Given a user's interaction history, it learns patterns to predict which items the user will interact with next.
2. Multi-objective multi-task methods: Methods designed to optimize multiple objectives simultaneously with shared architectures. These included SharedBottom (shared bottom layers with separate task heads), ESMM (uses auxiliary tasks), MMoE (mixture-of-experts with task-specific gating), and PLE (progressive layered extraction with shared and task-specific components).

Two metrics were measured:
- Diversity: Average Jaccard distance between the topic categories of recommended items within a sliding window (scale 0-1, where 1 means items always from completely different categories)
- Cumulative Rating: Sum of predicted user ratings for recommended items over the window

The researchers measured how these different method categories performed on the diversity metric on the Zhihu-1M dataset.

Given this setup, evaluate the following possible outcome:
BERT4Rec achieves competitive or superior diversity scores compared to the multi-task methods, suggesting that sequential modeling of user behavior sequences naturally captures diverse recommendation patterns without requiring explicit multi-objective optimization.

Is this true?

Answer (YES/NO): YES